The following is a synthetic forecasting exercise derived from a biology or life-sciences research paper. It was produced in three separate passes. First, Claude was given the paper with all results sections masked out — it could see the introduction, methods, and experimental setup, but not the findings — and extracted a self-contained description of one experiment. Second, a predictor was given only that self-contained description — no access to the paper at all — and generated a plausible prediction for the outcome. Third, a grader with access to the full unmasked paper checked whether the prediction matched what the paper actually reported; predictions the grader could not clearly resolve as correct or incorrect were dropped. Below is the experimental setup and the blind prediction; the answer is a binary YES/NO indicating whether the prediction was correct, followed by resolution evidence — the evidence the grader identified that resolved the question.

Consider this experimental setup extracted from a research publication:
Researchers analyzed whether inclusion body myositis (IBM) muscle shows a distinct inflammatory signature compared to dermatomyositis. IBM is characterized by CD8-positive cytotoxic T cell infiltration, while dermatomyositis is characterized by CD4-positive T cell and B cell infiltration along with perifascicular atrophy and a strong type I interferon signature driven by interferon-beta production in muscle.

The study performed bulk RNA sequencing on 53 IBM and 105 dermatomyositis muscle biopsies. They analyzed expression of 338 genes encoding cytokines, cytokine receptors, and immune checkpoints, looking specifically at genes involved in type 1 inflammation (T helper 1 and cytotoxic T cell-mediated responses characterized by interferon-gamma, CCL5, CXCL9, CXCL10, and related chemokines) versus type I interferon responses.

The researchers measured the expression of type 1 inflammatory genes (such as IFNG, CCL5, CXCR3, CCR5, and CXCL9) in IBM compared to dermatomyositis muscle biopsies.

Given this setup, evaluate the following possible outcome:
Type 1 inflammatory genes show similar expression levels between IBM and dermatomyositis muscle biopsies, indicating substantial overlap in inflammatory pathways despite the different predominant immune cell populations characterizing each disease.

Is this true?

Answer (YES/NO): NO